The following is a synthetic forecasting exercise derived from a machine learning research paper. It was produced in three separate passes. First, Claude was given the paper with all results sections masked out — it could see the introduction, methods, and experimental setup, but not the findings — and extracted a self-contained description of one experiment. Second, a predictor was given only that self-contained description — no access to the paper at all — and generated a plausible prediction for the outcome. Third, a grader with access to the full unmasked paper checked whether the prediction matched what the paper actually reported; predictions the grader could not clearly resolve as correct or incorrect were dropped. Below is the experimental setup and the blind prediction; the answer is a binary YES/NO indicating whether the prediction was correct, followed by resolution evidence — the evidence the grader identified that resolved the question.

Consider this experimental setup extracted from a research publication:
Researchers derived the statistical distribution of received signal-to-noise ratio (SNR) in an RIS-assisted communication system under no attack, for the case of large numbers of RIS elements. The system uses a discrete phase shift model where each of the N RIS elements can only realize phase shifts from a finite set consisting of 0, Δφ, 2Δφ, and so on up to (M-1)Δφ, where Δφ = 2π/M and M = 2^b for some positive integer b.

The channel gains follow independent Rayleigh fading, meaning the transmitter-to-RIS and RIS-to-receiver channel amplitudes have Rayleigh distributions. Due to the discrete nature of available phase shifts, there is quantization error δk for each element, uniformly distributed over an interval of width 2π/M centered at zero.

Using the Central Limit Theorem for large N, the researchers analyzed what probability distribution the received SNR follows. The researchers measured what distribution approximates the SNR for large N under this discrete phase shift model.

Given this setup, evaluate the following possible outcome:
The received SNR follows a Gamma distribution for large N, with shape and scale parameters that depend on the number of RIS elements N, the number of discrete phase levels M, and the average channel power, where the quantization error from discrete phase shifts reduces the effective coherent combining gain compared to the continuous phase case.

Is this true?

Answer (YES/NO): YES